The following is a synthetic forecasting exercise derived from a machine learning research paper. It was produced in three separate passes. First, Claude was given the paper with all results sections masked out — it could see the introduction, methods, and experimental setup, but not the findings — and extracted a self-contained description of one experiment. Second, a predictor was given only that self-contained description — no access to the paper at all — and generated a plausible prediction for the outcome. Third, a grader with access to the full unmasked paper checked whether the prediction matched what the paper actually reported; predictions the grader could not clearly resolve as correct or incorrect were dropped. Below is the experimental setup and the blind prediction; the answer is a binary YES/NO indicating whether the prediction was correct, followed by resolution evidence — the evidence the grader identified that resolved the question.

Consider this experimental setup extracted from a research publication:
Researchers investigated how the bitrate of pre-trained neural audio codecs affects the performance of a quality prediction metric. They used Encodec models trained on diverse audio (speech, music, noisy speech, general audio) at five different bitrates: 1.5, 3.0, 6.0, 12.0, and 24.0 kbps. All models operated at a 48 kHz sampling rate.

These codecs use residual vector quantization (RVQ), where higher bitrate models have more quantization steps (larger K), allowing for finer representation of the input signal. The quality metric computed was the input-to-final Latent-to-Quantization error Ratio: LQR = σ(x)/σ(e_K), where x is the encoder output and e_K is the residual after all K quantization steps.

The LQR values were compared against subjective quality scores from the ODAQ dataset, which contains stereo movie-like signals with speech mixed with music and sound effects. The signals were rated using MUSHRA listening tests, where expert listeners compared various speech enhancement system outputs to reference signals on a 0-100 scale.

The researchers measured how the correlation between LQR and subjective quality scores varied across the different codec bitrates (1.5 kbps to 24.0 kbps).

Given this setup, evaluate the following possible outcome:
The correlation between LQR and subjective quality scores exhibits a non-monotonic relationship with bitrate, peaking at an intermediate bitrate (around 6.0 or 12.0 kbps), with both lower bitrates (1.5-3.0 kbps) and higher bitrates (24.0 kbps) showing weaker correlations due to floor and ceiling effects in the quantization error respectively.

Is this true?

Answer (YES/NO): NO